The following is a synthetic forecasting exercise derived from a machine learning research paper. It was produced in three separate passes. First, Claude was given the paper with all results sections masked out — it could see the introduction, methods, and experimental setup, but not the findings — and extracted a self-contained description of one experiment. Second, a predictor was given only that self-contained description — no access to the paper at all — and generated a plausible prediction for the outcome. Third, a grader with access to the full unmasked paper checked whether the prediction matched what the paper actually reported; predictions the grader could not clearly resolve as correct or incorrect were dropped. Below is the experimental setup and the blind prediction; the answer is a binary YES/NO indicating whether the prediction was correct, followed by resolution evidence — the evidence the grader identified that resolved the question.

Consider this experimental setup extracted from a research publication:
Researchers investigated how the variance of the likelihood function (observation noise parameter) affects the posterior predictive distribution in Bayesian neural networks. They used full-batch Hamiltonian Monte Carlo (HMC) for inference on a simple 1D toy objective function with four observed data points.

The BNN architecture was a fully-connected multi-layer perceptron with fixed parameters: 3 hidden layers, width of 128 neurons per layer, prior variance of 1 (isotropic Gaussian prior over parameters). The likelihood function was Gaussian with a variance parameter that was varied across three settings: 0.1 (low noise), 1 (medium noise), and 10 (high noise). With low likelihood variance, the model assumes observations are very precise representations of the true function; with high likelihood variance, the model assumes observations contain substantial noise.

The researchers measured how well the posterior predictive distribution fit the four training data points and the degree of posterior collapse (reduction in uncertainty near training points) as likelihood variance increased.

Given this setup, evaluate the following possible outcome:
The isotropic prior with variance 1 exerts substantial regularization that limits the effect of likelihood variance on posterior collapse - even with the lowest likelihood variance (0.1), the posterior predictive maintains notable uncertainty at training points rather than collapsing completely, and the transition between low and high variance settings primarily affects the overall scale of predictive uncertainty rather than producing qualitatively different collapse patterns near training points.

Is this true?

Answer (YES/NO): NO